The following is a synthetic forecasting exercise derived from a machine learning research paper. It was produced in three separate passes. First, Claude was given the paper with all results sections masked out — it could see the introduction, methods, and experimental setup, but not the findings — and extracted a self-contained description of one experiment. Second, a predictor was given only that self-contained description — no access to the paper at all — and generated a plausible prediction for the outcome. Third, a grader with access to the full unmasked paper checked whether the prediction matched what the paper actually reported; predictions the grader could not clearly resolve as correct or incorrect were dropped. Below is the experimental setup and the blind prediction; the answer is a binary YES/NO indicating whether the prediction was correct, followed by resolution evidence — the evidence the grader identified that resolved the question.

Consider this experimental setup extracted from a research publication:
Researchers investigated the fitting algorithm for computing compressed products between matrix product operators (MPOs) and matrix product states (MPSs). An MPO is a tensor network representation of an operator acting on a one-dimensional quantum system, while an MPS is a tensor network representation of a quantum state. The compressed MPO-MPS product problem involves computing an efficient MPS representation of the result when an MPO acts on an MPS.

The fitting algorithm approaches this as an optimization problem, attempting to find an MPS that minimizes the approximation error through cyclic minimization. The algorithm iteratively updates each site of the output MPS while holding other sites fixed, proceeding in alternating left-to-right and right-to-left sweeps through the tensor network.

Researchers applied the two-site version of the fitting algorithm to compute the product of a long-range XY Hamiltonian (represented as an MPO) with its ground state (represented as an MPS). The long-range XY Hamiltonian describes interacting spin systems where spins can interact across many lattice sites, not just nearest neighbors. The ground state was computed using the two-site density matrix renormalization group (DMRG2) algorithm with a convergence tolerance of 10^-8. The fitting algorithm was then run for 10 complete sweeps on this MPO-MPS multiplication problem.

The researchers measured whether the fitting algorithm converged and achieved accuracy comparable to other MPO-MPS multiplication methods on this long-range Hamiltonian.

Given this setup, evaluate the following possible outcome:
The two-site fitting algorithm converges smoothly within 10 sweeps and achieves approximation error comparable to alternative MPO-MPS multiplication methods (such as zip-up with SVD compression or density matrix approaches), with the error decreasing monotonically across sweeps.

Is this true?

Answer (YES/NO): NO